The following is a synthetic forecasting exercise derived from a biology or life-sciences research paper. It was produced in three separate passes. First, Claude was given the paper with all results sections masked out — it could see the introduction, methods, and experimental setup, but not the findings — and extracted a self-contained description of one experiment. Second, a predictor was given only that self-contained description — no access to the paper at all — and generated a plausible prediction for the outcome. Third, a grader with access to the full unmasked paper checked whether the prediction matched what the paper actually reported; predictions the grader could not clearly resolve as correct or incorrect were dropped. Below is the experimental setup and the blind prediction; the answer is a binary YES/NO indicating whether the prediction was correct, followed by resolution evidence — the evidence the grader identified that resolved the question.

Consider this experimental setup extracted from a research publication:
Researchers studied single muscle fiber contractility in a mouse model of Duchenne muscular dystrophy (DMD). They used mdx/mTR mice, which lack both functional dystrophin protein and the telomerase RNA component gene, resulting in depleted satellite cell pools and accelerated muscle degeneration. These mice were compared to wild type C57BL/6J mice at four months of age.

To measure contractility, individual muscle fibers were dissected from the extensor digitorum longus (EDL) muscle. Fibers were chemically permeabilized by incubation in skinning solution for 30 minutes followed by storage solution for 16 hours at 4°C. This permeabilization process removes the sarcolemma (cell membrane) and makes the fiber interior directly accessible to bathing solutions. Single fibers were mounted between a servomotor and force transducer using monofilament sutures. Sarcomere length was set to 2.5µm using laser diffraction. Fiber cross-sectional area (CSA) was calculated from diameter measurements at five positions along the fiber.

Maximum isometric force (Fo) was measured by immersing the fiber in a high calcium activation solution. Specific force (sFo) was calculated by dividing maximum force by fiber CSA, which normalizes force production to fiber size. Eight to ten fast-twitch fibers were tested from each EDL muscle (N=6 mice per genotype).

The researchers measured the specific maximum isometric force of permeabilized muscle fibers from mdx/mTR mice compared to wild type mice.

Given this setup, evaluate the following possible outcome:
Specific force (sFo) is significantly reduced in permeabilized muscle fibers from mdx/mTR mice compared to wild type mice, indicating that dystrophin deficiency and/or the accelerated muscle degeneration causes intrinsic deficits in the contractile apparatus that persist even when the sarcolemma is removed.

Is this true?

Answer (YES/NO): NO